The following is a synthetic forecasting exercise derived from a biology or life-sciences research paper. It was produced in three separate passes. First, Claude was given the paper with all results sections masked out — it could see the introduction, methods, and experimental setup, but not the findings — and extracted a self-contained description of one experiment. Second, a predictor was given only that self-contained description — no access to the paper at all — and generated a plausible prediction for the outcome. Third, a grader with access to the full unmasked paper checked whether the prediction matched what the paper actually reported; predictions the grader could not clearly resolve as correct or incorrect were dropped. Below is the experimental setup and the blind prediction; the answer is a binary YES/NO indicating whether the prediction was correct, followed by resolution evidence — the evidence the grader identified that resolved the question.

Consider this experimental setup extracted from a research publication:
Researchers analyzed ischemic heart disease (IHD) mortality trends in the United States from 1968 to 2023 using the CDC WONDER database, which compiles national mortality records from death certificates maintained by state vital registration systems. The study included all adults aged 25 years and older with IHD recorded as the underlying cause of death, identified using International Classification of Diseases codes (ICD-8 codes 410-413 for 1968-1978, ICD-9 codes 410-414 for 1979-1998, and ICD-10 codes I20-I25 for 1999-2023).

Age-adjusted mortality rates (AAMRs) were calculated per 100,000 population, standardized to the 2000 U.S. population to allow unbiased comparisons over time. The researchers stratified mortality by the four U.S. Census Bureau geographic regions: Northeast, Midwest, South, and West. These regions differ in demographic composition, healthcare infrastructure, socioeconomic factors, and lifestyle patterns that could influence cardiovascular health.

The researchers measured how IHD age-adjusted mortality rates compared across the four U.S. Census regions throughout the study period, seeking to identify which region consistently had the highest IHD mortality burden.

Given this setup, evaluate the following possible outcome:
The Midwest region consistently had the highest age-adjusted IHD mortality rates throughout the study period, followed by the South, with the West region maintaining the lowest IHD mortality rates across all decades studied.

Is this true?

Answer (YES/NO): NO